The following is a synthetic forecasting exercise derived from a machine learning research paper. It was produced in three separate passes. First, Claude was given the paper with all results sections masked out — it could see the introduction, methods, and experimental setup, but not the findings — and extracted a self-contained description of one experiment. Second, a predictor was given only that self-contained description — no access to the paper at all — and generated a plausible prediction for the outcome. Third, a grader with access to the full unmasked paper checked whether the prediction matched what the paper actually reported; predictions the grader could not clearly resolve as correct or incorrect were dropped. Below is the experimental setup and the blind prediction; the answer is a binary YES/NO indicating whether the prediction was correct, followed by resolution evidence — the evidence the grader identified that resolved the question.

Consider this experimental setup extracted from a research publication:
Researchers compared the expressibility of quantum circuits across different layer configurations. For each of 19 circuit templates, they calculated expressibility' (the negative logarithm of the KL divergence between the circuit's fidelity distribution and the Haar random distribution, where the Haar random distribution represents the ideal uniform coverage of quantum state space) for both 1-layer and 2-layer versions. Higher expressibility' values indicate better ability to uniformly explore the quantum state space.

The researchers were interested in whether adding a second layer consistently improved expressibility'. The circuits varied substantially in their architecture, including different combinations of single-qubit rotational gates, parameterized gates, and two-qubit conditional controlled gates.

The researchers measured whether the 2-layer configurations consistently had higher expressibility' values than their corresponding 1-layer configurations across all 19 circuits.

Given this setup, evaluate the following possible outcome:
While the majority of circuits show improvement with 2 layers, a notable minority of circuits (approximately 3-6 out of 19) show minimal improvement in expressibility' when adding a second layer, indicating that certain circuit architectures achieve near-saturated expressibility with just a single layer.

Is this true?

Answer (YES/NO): NO